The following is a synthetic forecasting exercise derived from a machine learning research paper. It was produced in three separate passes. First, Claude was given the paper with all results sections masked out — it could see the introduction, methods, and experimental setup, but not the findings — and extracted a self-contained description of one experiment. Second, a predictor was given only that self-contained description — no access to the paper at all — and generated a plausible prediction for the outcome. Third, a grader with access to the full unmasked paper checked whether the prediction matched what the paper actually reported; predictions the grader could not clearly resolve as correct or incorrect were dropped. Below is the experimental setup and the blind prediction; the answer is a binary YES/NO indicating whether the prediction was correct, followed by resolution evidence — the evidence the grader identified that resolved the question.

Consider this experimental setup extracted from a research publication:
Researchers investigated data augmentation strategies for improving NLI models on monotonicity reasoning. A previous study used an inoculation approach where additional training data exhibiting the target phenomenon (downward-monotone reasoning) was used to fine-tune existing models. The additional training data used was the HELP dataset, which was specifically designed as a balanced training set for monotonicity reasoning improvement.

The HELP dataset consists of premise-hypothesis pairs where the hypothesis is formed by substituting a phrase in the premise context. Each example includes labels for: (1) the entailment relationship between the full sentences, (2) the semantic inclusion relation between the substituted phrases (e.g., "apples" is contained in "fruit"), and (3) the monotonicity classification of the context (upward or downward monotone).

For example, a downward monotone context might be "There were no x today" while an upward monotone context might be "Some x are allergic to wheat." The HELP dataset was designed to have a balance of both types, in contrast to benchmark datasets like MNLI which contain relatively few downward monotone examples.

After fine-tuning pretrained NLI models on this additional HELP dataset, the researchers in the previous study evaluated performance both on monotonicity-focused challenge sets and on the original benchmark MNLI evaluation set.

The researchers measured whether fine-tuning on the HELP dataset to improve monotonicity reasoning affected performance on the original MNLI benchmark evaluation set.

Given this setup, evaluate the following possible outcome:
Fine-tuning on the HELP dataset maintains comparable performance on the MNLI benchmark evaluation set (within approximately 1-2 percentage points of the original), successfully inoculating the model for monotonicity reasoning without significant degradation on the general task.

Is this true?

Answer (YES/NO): NO